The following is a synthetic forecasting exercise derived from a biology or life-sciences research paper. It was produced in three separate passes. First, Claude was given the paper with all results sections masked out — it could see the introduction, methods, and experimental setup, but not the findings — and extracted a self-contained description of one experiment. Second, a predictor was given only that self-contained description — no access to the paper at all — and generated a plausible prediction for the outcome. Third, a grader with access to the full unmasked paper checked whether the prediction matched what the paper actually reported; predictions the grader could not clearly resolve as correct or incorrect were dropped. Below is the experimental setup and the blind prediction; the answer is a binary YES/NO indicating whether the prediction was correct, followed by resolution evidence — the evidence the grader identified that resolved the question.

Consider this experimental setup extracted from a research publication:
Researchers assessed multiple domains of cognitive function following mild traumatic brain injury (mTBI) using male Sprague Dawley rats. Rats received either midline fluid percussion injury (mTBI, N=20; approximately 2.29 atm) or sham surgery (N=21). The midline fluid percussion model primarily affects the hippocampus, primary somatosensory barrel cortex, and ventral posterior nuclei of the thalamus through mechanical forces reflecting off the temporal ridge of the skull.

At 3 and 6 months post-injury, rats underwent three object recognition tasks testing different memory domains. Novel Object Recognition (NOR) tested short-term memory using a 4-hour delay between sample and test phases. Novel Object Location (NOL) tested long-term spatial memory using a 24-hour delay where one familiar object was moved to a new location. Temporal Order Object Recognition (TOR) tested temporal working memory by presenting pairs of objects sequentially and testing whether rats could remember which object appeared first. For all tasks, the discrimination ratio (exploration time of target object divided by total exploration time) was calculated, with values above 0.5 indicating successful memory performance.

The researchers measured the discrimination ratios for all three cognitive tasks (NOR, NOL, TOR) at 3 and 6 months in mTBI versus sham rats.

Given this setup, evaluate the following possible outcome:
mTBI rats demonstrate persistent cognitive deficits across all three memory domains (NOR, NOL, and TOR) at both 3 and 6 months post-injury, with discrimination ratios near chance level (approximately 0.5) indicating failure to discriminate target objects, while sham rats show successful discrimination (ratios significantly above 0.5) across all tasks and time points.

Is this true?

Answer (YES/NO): NO